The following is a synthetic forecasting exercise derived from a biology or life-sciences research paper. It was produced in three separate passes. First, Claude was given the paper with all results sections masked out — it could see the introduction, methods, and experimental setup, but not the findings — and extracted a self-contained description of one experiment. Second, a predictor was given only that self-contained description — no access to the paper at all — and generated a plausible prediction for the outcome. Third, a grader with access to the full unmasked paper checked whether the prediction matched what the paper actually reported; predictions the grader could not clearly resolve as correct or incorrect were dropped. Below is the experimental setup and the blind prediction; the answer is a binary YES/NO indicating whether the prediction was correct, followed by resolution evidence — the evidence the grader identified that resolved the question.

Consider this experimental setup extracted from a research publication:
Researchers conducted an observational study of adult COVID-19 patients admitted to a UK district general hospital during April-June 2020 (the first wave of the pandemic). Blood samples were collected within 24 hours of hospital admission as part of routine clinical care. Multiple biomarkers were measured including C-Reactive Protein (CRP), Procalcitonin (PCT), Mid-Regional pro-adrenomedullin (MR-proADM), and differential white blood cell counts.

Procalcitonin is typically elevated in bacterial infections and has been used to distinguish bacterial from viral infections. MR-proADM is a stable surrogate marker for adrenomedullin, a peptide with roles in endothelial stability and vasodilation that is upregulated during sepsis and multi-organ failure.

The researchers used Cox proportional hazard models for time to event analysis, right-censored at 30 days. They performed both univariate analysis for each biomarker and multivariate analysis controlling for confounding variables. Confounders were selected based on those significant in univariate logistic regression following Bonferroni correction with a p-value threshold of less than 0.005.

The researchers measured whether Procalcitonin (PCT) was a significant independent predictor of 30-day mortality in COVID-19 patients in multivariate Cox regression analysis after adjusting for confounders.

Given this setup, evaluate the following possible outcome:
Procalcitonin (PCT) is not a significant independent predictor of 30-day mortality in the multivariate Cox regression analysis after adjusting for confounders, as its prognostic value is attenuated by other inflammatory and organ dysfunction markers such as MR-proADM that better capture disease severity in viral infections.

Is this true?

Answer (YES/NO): NO